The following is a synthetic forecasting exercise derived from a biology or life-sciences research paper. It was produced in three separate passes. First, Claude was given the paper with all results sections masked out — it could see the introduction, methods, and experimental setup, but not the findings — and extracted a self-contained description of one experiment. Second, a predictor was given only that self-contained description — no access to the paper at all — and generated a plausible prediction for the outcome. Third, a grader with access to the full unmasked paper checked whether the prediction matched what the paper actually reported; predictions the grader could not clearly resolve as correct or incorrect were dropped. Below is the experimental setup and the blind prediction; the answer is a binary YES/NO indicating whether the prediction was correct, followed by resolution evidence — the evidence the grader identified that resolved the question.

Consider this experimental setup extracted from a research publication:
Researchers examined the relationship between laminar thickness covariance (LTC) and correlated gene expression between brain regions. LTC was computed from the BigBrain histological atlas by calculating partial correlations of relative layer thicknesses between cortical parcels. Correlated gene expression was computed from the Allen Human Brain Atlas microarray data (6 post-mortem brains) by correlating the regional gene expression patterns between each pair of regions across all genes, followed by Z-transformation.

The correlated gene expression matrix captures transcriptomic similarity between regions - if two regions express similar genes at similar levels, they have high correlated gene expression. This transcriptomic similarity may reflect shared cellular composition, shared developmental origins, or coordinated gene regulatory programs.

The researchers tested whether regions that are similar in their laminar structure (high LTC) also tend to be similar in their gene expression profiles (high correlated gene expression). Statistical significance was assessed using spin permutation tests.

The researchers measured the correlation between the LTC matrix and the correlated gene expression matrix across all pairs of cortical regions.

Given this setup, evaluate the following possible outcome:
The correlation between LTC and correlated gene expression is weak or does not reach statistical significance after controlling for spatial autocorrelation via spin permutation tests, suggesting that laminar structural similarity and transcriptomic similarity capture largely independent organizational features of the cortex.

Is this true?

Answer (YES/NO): NO